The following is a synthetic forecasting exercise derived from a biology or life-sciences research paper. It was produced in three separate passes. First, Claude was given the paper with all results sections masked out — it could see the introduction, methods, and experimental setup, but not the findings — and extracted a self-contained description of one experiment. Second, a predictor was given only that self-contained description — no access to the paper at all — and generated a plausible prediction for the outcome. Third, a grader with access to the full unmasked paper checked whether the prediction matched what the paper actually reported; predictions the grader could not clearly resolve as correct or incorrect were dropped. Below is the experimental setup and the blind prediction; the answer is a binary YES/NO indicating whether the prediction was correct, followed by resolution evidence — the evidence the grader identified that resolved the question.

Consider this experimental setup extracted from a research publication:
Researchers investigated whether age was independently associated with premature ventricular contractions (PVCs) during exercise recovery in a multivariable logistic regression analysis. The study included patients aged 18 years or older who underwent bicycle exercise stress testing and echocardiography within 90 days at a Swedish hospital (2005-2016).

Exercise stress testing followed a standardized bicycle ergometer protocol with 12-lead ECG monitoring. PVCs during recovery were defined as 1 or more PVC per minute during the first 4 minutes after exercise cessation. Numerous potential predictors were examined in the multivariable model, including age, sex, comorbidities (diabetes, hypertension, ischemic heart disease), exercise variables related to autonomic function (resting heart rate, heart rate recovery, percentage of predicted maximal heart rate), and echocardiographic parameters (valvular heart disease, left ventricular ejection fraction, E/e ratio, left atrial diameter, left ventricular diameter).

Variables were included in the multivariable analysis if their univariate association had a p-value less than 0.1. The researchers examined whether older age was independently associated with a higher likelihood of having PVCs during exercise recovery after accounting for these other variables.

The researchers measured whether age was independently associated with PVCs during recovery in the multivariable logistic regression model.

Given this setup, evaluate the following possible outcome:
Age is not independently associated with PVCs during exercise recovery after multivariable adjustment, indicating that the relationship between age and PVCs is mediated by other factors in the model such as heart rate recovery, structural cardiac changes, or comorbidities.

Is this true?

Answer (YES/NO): NO